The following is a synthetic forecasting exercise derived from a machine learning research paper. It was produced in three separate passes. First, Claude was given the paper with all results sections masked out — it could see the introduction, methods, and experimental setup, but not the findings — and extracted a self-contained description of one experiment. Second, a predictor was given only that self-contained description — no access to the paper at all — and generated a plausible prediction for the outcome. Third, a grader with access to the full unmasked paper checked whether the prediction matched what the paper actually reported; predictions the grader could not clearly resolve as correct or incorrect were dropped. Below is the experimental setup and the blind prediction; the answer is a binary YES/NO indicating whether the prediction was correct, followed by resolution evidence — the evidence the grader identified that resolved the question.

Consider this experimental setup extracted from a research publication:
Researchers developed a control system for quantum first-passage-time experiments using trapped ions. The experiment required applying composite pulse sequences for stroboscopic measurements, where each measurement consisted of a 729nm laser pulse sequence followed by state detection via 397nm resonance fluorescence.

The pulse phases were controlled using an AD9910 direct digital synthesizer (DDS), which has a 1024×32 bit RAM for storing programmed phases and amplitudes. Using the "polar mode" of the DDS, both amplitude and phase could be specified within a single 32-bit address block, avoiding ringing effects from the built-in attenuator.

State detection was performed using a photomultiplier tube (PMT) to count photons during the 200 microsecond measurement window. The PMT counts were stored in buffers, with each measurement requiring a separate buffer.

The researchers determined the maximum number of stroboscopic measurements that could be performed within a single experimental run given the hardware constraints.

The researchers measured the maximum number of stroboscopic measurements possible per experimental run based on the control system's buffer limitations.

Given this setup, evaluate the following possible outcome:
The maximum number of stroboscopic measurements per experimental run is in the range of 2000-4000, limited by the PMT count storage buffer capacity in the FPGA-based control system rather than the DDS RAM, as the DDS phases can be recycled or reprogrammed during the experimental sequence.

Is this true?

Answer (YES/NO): NO